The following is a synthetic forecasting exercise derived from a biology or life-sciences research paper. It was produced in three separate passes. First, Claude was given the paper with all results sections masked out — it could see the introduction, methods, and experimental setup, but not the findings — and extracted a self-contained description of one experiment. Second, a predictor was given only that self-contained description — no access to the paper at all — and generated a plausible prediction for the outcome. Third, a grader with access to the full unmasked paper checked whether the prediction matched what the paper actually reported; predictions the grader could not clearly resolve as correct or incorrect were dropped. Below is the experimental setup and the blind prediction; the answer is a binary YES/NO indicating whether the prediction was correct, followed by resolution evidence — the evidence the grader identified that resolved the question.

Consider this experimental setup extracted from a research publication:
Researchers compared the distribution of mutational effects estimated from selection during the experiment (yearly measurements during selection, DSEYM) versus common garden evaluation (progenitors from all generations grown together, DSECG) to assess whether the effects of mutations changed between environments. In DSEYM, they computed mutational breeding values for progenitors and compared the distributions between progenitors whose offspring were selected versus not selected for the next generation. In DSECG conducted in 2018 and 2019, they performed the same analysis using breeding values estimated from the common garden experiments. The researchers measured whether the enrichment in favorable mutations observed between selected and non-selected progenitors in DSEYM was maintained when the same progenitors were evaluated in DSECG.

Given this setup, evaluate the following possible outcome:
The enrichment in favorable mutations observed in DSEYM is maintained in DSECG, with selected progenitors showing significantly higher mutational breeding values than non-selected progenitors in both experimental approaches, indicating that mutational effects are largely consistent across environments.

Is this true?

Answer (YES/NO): NO